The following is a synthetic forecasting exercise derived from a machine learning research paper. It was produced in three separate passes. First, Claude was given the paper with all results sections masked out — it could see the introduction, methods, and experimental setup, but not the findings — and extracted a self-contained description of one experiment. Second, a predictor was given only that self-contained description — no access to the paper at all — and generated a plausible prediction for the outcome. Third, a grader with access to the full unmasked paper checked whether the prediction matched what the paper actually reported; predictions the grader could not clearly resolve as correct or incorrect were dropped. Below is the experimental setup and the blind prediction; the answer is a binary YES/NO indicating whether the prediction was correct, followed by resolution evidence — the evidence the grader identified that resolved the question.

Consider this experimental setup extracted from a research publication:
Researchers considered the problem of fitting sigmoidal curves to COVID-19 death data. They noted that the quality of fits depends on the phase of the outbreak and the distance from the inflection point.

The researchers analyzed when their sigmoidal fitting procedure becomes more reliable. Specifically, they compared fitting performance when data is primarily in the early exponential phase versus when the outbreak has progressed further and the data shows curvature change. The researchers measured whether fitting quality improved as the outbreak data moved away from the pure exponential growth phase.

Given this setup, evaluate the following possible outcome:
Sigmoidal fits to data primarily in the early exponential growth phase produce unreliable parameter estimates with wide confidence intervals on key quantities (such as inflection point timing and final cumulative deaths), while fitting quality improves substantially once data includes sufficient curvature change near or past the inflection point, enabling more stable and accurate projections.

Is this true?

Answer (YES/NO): YES